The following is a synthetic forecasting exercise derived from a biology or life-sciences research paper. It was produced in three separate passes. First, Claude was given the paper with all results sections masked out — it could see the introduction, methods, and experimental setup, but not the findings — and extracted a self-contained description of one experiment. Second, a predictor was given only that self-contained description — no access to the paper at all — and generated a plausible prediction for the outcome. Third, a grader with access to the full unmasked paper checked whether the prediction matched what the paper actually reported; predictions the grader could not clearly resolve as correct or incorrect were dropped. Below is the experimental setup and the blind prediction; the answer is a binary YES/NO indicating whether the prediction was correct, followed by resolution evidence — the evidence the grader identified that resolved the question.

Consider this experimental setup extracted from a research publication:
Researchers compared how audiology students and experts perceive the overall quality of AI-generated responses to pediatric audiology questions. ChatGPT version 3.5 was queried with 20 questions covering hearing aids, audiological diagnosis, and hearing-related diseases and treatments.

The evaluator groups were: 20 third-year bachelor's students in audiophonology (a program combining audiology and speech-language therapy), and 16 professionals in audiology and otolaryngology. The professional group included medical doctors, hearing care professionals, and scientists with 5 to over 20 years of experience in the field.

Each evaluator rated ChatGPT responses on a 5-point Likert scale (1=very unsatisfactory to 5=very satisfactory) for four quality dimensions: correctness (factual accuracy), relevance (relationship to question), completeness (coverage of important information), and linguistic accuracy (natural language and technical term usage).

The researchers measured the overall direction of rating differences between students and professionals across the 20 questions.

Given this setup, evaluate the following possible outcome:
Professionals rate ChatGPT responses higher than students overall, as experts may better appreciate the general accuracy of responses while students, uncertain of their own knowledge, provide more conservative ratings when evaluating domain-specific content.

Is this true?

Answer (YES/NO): NO